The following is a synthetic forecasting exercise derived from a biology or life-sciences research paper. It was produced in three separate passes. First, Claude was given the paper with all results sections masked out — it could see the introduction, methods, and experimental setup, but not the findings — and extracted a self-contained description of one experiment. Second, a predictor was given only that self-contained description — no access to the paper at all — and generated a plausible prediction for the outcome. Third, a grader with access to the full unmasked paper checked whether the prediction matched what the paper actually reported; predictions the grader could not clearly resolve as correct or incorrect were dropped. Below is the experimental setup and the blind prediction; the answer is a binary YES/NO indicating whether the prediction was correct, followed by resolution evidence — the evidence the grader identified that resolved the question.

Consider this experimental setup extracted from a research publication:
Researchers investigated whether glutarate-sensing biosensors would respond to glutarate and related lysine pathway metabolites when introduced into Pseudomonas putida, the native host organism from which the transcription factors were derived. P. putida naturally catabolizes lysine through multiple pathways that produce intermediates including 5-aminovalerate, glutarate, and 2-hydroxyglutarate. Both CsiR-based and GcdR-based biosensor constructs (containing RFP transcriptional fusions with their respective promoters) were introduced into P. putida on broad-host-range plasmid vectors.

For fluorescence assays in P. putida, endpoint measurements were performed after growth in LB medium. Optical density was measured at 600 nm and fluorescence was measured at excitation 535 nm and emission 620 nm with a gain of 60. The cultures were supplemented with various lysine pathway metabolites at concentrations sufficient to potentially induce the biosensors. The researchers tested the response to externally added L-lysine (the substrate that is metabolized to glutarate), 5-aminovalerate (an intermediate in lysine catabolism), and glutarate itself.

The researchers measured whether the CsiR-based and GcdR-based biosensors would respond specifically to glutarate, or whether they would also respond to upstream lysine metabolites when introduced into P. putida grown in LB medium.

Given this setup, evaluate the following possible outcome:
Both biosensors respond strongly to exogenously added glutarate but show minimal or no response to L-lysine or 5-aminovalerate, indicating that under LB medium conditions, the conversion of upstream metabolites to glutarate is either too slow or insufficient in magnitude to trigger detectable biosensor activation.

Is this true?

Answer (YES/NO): NO